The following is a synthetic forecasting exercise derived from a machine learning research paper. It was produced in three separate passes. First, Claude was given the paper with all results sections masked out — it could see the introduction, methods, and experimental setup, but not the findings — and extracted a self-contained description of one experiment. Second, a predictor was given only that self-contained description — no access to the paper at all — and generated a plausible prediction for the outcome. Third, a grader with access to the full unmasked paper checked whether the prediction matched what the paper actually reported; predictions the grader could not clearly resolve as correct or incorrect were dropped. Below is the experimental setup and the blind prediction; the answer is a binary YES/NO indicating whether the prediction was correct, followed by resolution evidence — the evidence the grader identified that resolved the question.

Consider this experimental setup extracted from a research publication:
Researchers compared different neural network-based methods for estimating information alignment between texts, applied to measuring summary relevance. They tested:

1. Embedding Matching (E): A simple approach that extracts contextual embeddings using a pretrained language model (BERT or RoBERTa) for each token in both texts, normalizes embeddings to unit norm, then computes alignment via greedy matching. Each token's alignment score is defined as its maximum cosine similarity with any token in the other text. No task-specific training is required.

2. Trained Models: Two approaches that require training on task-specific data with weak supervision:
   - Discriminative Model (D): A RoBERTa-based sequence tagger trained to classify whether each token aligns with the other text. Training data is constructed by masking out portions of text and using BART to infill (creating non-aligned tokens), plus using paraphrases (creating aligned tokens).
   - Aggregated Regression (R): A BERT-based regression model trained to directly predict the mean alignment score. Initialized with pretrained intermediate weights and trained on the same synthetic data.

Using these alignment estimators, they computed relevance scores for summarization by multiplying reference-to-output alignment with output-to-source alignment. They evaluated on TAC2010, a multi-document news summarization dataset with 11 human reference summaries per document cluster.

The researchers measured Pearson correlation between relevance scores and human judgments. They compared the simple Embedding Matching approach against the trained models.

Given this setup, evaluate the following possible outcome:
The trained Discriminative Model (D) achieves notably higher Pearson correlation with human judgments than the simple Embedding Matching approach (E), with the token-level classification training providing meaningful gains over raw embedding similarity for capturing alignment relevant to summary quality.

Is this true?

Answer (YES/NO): NO